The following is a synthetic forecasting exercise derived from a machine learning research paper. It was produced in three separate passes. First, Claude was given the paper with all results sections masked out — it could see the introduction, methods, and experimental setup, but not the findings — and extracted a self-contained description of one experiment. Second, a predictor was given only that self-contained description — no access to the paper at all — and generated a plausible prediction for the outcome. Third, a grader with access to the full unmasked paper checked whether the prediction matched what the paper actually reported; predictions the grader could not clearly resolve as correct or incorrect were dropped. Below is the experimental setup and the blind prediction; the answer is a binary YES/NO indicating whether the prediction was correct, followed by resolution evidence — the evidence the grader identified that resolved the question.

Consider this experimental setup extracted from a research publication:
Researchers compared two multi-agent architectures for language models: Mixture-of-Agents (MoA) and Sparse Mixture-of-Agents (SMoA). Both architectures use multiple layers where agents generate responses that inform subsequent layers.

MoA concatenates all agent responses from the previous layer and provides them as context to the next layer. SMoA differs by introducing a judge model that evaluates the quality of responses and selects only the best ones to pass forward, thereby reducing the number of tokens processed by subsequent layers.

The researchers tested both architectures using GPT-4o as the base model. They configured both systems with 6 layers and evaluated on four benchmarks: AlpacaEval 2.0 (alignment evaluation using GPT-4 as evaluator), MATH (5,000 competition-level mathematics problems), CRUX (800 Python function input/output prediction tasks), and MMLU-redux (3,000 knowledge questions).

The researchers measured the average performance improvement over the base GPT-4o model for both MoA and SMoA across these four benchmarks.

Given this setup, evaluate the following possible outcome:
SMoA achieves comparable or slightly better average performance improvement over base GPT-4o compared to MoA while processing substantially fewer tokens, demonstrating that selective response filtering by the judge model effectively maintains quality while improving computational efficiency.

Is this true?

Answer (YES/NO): NO